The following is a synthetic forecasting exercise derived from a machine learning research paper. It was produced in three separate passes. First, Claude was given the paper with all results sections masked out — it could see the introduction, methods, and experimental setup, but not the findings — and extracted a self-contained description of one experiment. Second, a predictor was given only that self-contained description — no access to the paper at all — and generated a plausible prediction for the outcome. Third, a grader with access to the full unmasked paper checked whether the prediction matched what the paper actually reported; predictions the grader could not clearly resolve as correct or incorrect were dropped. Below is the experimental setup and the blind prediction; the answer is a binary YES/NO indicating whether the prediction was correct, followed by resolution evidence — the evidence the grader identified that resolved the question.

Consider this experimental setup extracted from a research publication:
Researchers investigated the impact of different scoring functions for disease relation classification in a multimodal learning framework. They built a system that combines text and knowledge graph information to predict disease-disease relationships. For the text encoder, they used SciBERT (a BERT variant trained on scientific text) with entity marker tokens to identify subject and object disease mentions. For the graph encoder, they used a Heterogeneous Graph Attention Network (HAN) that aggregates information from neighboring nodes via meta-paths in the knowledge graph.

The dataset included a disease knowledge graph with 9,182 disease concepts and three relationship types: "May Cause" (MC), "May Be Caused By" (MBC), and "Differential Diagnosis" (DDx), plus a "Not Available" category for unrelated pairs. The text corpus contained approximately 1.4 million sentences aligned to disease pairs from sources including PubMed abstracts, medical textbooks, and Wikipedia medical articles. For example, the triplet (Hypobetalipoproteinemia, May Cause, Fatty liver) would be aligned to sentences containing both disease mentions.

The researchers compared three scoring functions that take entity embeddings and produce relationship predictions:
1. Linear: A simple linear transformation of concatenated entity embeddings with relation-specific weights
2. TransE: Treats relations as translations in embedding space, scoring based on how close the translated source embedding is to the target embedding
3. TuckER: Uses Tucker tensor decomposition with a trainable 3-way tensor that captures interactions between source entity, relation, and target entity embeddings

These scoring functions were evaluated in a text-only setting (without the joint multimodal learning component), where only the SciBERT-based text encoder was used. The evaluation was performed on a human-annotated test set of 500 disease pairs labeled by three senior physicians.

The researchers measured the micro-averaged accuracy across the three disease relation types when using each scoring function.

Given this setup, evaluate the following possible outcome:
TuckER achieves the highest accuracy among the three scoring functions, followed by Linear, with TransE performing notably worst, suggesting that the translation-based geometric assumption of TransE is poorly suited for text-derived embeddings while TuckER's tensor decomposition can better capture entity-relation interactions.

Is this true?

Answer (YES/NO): YES